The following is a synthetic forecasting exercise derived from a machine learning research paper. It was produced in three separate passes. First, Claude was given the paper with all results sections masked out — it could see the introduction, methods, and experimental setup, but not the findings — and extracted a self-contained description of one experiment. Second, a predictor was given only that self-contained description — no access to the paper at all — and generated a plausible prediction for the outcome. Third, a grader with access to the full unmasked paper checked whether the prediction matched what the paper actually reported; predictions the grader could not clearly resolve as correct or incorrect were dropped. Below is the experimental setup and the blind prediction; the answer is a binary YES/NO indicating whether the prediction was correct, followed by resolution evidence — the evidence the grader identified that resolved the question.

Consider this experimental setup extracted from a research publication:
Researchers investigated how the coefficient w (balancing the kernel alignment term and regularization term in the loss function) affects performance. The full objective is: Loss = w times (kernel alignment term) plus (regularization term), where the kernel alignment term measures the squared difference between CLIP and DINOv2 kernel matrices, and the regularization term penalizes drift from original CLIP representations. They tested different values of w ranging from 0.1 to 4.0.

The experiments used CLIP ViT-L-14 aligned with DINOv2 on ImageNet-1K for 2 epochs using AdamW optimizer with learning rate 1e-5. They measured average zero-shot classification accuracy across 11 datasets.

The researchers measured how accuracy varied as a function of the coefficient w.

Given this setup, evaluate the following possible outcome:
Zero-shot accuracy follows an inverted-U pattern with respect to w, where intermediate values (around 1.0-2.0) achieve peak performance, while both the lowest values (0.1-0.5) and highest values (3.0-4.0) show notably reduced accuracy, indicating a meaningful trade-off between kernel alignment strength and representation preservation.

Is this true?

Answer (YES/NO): NO